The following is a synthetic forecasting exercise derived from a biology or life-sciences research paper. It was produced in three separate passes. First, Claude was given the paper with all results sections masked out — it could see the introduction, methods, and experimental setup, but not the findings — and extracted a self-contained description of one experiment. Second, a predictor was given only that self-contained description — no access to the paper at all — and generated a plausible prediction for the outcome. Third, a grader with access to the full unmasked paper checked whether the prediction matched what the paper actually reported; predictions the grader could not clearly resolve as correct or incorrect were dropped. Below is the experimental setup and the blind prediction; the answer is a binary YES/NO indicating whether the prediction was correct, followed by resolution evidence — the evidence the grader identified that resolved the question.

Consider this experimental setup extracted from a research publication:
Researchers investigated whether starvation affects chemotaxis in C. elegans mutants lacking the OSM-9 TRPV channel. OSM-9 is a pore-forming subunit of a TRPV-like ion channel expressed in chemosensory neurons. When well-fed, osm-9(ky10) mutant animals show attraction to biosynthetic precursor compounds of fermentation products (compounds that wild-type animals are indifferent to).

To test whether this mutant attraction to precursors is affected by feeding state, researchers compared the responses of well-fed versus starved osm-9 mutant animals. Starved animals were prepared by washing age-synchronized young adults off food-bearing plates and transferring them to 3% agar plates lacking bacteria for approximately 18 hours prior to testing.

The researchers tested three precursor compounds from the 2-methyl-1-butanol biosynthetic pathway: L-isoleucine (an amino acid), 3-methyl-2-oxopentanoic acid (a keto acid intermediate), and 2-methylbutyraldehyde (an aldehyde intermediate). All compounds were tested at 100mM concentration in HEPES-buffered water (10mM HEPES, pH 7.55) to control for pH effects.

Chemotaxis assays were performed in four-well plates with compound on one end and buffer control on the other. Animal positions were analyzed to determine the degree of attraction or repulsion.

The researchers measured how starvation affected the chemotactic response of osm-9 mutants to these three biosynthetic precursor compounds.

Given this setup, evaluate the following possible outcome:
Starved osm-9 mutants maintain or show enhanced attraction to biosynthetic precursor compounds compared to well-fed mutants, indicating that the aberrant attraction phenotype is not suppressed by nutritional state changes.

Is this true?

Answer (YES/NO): NO